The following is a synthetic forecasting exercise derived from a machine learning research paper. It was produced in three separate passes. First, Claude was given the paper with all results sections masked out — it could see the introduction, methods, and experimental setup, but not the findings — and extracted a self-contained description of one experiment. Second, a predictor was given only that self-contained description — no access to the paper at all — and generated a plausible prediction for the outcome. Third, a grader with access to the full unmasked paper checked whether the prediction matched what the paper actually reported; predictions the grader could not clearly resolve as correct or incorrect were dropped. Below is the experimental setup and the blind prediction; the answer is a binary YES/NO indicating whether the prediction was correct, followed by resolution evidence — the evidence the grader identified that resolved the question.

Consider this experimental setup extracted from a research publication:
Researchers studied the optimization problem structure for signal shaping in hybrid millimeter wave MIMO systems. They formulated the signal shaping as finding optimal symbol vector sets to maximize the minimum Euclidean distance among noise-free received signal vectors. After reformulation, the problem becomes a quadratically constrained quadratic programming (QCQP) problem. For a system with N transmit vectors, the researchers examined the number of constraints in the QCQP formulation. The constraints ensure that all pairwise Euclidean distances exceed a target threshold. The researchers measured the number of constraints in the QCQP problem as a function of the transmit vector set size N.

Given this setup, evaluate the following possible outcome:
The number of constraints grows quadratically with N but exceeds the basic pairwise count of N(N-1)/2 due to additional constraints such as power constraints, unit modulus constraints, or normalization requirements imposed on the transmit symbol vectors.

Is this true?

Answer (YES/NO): NO